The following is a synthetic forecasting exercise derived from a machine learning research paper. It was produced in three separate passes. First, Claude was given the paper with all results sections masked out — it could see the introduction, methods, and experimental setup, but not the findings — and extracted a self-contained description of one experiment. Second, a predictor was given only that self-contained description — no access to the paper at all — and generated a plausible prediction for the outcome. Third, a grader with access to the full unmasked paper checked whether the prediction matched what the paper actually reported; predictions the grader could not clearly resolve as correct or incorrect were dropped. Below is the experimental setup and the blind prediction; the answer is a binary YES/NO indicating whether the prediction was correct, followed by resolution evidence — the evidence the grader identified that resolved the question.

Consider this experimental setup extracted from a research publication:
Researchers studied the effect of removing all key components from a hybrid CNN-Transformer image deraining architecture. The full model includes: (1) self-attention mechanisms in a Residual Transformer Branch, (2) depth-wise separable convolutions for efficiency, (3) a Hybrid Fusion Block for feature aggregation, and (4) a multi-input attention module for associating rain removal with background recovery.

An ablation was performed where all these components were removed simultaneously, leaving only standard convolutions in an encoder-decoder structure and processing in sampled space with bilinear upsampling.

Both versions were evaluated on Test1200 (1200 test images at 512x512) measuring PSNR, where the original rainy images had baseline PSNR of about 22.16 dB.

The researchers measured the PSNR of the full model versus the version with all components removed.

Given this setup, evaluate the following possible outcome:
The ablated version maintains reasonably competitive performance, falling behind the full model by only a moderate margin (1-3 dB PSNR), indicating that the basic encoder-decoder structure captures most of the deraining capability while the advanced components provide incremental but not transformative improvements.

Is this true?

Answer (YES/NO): NO